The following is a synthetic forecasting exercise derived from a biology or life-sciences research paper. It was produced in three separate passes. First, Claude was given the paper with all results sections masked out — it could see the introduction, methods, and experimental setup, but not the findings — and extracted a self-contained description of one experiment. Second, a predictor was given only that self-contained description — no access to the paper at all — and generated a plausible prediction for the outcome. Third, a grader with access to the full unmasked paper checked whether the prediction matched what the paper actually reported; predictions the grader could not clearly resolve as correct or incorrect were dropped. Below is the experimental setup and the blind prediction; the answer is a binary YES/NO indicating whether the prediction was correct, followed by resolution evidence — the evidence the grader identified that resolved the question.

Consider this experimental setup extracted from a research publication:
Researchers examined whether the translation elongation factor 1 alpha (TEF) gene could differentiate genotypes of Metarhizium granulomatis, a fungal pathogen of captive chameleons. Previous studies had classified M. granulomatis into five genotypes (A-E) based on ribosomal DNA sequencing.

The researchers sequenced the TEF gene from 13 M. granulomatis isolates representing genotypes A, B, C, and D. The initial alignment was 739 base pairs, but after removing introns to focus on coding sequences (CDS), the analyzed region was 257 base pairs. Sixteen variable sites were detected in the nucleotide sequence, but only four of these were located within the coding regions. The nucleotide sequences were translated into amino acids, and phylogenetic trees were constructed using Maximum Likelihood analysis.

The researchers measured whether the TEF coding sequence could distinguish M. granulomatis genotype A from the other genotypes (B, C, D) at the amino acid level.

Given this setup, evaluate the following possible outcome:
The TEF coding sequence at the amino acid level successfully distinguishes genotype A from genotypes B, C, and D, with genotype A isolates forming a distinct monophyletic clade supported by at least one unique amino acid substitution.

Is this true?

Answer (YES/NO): YES